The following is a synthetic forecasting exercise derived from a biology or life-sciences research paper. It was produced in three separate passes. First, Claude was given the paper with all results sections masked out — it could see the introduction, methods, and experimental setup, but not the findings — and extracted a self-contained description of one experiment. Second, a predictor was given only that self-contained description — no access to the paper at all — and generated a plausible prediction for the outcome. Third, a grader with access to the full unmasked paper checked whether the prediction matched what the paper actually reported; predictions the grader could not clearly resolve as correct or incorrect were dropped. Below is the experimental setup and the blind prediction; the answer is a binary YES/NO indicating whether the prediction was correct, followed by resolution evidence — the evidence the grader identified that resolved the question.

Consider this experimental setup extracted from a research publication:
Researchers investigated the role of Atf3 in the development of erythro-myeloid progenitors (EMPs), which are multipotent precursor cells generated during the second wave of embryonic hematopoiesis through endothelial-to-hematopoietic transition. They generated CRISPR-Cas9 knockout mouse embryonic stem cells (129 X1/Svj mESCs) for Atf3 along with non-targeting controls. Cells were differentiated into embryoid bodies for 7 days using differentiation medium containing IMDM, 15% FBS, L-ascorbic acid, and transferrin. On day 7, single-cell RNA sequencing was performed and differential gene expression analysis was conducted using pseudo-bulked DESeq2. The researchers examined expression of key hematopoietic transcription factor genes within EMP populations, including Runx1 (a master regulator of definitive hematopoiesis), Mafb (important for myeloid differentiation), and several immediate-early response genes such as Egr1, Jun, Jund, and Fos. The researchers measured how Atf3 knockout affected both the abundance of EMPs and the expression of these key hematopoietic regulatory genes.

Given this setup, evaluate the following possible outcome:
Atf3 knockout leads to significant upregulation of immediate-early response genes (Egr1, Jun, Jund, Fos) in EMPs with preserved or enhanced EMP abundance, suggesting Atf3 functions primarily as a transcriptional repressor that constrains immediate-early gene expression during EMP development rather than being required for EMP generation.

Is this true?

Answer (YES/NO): NO